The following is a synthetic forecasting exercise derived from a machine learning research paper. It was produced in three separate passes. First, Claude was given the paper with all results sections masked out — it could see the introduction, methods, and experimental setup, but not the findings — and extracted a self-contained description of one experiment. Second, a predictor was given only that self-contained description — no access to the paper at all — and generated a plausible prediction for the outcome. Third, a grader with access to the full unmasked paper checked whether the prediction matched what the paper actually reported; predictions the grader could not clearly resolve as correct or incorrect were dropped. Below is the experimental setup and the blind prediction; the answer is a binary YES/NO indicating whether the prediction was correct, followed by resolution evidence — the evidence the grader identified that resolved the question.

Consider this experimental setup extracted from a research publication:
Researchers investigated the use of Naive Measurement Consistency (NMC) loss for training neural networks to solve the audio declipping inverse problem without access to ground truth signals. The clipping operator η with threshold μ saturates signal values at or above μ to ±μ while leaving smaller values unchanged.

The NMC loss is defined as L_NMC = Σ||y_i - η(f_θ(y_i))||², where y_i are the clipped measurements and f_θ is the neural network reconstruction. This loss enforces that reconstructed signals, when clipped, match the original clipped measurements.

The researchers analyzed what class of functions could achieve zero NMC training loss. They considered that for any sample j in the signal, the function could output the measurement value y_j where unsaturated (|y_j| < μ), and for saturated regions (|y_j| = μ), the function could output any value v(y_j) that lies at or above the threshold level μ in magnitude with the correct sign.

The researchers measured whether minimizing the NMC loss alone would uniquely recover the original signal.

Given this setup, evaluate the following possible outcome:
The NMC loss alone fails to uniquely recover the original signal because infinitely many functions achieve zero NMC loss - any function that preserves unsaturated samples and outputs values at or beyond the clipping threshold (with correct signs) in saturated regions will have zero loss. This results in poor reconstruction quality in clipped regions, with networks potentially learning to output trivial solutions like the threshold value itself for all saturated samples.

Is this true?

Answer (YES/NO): YES